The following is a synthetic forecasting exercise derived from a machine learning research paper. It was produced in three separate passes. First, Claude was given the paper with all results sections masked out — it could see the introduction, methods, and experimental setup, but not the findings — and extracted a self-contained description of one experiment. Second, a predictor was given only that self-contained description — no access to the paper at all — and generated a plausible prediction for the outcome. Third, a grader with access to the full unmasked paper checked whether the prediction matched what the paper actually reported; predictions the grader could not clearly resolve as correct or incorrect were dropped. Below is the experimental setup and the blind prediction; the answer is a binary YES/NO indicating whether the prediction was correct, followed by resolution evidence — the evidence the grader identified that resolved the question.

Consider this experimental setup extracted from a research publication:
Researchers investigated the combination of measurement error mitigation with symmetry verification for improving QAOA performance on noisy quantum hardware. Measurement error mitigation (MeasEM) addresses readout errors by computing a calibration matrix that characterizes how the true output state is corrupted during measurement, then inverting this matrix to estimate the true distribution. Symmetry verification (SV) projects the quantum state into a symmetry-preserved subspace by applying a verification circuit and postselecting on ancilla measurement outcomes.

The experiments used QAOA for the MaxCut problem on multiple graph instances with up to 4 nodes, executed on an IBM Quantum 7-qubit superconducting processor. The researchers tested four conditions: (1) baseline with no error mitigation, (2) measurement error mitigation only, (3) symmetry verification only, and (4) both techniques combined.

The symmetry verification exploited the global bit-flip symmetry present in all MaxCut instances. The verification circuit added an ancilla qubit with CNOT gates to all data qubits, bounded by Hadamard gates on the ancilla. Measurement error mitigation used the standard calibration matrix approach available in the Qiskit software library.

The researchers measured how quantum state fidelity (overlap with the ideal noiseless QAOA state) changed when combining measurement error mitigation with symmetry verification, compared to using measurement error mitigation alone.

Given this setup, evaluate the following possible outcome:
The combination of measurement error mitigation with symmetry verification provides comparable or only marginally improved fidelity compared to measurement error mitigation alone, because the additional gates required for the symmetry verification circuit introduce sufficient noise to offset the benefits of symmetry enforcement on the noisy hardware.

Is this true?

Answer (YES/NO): NO